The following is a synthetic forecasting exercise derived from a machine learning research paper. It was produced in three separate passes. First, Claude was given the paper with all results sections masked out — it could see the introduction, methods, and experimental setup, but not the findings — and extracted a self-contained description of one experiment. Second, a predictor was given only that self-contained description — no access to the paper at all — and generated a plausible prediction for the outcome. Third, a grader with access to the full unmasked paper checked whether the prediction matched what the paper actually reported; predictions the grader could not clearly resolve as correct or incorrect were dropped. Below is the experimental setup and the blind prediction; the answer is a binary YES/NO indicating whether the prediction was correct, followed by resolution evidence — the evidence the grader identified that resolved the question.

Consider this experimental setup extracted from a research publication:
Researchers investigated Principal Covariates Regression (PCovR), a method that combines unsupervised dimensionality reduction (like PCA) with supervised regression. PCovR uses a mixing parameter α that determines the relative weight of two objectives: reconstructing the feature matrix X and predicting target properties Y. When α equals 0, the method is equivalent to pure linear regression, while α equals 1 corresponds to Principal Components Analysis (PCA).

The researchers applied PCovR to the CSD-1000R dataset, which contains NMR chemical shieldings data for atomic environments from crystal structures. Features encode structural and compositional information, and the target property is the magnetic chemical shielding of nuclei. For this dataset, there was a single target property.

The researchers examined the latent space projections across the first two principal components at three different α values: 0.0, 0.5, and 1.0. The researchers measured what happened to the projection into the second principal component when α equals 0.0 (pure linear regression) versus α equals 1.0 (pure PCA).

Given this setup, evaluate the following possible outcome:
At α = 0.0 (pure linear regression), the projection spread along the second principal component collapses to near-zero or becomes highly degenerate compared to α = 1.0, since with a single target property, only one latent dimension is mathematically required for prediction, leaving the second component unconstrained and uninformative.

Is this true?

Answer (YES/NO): YES